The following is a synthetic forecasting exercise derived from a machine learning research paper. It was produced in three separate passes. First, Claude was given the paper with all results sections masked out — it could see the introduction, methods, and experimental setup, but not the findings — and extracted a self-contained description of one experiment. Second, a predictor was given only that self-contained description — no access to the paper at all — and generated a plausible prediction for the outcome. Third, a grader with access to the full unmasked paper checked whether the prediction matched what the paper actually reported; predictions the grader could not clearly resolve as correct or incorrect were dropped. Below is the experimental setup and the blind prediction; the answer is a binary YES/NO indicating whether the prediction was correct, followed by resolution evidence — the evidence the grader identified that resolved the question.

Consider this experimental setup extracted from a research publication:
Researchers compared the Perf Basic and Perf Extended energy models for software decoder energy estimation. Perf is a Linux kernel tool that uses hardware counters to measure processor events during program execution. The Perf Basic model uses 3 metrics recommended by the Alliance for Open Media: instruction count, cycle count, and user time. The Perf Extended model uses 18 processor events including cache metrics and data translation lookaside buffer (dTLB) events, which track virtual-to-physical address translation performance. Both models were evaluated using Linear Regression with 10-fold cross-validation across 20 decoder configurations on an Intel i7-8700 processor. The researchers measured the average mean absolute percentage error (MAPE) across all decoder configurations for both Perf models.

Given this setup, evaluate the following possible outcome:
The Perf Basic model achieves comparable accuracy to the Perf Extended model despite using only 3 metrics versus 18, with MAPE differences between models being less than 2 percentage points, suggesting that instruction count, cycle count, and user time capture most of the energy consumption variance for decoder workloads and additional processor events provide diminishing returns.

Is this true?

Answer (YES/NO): NO